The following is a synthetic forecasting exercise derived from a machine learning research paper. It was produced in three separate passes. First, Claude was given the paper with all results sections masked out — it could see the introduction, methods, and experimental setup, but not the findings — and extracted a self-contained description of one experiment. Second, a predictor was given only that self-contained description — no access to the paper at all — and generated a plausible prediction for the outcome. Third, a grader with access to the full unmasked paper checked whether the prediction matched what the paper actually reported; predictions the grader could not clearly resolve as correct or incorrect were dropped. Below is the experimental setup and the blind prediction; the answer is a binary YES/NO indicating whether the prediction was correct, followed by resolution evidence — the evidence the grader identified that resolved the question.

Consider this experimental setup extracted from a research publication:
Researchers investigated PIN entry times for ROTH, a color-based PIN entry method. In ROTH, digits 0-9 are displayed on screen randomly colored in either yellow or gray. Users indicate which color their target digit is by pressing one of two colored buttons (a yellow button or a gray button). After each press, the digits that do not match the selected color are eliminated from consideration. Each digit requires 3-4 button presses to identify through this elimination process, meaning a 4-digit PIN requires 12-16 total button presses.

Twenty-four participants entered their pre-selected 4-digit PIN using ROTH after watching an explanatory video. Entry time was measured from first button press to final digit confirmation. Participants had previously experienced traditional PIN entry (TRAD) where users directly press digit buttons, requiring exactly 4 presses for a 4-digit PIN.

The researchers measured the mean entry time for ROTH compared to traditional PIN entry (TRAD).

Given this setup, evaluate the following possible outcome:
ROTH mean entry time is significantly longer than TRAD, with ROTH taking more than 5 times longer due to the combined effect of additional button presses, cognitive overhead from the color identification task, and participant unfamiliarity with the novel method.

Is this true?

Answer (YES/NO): YES